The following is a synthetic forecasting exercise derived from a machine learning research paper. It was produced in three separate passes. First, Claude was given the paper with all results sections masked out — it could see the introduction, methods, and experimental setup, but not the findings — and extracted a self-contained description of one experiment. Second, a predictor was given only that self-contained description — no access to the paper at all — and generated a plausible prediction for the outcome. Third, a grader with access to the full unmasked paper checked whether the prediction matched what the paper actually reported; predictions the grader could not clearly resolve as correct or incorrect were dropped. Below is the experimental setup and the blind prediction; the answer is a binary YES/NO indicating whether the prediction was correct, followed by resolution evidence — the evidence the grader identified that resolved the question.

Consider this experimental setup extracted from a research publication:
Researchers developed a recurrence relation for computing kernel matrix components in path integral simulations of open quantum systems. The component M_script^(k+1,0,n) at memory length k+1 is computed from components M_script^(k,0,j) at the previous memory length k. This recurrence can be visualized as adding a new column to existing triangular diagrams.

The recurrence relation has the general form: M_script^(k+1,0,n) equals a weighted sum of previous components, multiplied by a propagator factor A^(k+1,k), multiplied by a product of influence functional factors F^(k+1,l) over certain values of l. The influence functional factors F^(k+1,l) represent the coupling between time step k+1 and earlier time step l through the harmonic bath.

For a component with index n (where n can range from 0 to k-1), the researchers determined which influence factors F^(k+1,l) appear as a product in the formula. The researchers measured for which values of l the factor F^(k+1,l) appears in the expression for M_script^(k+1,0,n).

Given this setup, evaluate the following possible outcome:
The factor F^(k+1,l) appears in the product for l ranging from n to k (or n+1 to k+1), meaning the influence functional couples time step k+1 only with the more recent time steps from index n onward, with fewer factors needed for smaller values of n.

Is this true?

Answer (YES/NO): NO